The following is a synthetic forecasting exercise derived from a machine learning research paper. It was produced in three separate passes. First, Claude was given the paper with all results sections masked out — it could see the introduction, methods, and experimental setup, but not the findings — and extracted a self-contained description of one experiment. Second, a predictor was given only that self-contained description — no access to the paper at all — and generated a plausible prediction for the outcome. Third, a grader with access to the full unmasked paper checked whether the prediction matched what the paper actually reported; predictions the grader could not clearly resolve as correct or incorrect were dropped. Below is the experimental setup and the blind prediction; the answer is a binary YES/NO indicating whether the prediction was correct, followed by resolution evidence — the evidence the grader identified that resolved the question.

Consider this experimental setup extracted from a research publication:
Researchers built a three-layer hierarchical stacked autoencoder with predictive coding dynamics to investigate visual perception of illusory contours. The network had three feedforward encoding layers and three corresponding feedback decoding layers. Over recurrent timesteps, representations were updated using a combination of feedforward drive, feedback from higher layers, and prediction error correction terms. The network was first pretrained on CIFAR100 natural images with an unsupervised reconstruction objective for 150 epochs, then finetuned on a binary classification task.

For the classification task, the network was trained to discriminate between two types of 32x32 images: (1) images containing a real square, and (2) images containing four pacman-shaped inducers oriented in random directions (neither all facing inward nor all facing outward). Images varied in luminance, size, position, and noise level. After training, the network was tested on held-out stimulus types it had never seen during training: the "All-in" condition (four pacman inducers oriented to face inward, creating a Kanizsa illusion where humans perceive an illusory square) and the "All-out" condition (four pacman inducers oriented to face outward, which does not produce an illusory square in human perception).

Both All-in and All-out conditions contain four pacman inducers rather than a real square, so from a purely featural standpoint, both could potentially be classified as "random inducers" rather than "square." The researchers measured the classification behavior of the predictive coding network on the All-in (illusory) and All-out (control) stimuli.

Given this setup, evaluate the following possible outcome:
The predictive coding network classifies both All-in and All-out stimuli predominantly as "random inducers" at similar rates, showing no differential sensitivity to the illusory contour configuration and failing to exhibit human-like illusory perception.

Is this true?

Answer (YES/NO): NO